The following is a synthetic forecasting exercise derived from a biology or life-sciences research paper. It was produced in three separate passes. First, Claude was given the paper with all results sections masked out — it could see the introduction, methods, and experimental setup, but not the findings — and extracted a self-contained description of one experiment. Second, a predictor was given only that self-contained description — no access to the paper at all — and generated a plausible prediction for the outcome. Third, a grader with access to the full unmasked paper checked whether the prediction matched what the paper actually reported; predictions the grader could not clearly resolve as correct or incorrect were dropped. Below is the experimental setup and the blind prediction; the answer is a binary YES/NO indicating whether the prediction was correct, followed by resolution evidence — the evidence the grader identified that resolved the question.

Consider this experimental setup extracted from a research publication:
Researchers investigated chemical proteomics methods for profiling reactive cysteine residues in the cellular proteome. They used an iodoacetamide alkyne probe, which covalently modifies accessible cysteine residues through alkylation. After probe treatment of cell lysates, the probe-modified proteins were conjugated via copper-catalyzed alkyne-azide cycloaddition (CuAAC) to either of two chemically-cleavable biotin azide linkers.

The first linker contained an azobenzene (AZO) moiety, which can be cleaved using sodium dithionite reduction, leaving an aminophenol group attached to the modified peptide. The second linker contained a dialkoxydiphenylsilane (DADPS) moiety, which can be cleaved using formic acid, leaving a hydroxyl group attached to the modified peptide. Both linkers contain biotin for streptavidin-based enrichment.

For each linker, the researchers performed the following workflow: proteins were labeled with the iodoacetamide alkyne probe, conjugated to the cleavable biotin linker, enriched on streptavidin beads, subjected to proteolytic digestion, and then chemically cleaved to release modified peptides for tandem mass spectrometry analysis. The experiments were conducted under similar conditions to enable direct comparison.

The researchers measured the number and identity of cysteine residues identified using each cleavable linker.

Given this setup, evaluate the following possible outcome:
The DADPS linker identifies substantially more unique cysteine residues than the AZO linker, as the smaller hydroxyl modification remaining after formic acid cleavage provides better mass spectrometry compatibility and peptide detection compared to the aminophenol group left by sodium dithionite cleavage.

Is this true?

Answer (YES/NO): YES